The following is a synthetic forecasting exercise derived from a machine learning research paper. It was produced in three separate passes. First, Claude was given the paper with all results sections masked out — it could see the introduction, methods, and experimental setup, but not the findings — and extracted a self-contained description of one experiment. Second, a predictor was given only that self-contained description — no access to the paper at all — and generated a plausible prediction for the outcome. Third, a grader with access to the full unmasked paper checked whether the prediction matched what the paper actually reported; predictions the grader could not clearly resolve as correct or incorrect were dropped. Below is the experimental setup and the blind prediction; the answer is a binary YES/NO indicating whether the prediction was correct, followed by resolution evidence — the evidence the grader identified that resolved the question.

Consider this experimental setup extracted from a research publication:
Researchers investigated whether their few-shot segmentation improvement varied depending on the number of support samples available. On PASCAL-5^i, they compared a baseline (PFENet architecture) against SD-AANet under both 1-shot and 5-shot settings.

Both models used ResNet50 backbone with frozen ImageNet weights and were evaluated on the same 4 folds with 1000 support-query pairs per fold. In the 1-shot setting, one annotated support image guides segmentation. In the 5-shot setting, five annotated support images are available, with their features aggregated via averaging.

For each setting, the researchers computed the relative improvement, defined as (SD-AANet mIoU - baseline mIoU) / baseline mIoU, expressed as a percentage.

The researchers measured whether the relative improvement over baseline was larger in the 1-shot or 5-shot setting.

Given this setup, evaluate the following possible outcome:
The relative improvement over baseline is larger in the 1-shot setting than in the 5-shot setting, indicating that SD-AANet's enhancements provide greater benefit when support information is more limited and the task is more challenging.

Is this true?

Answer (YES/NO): NO